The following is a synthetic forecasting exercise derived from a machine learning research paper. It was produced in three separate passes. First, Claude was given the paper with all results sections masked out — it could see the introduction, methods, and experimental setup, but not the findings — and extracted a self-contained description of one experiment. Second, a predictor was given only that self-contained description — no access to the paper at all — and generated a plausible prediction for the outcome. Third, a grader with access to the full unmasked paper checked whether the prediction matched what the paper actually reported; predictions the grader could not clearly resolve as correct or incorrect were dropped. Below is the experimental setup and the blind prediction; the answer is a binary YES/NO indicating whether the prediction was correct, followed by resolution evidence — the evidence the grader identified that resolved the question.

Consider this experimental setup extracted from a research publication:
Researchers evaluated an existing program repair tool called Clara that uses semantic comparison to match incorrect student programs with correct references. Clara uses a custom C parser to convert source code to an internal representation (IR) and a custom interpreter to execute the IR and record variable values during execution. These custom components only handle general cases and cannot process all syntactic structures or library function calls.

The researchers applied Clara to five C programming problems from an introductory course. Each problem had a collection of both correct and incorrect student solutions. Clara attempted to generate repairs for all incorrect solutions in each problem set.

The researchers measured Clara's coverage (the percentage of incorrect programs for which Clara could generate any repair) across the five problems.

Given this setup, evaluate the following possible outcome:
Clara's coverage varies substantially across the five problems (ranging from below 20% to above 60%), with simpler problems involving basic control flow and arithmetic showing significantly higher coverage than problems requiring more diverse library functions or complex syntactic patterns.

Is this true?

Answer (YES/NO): NO